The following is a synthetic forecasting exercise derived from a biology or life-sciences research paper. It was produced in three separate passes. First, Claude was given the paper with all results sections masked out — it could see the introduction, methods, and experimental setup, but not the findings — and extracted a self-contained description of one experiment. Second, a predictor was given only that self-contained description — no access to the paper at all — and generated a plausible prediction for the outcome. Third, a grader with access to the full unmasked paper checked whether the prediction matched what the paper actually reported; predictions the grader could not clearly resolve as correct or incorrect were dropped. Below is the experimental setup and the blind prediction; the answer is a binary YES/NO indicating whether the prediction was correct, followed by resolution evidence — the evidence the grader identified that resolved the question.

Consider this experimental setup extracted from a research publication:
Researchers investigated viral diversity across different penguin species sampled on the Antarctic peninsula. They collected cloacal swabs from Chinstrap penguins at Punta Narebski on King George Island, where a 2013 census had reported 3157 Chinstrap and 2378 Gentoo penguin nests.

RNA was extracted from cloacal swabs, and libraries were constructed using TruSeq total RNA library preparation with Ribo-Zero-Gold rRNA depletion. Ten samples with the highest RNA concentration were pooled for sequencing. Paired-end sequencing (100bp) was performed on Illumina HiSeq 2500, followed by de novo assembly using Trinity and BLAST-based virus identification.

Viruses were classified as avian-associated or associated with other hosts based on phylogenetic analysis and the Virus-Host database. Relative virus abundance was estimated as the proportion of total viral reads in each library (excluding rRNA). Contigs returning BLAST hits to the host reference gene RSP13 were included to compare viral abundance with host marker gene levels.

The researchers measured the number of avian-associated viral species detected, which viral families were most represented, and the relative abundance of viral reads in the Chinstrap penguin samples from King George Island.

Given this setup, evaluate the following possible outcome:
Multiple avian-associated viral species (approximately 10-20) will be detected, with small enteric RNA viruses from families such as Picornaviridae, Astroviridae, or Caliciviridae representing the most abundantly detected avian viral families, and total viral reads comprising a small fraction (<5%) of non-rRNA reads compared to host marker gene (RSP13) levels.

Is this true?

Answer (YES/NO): NO